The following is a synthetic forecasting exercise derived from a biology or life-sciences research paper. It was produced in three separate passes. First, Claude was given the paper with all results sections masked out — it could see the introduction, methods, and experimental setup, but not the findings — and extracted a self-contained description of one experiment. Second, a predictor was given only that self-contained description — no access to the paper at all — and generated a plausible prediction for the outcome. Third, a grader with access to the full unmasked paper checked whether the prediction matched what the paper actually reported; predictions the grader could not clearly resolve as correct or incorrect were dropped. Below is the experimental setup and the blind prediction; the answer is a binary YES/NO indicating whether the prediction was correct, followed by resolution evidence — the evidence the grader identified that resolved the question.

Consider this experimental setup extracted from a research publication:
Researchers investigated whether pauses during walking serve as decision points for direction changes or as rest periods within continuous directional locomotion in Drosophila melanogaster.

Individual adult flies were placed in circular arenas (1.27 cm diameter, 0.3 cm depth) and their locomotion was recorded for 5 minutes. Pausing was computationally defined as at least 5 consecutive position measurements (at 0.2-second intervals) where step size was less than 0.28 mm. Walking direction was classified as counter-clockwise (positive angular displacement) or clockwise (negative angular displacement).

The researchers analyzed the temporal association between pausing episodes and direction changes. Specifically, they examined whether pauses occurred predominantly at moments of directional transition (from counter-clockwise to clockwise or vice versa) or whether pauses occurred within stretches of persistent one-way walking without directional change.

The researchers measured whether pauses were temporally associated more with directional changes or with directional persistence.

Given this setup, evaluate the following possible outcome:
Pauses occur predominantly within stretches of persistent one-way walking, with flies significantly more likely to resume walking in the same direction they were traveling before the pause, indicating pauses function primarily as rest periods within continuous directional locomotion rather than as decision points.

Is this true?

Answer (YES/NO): YES